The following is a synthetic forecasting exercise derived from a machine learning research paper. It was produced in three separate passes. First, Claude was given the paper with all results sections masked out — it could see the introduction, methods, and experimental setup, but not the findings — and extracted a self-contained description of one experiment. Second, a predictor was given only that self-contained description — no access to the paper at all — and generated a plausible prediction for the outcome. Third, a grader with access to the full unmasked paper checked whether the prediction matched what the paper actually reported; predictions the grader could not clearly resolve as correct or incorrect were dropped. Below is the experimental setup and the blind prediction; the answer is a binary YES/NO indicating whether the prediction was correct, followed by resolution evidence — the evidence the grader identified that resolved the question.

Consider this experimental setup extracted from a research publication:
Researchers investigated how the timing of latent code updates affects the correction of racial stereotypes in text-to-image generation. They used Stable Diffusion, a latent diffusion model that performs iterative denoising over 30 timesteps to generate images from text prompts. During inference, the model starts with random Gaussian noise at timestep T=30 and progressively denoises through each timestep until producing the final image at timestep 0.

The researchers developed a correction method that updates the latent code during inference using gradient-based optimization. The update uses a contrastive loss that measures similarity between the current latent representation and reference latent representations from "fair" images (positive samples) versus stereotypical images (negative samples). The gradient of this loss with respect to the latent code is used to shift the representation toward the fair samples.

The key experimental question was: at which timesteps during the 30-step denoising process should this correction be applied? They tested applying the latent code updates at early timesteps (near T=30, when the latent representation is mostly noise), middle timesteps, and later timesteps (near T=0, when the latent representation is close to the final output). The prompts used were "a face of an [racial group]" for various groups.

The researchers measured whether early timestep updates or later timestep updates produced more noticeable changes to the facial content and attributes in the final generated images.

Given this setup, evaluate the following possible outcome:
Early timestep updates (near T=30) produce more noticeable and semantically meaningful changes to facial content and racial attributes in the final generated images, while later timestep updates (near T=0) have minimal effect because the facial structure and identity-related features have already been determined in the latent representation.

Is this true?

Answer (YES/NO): NO